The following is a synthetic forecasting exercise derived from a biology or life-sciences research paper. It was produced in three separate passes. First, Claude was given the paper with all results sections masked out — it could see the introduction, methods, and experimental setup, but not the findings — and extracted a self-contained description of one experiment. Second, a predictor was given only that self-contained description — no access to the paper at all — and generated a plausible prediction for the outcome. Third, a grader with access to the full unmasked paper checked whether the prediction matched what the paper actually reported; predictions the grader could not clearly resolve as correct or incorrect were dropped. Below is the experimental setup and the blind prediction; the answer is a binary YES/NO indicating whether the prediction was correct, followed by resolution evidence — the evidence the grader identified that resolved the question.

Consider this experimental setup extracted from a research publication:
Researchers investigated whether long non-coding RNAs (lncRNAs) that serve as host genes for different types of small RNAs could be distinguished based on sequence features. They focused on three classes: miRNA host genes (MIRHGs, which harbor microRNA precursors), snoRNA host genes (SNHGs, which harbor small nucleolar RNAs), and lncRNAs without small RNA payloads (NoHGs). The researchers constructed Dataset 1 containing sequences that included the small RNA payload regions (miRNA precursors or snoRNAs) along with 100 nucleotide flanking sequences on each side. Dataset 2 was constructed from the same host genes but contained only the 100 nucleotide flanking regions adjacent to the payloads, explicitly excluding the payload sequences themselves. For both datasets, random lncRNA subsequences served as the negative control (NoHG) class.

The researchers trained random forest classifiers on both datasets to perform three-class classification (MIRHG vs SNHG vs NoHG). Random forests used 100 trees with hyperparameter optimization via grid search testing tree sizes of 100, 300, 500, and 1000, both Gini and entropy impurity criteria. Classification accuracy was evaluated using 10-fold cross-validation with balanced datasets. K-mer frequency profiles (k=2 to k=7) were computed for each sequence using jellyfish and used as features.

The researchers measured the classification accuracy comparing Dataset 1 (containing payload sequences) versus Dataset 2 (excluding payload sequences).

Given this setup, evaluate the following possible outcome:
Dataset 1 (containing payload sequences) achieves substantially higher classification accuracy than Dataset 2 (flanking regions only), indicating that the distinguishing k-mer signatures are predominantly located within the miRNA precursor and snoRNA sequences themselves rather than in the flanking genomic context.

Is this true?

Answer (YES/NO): YES